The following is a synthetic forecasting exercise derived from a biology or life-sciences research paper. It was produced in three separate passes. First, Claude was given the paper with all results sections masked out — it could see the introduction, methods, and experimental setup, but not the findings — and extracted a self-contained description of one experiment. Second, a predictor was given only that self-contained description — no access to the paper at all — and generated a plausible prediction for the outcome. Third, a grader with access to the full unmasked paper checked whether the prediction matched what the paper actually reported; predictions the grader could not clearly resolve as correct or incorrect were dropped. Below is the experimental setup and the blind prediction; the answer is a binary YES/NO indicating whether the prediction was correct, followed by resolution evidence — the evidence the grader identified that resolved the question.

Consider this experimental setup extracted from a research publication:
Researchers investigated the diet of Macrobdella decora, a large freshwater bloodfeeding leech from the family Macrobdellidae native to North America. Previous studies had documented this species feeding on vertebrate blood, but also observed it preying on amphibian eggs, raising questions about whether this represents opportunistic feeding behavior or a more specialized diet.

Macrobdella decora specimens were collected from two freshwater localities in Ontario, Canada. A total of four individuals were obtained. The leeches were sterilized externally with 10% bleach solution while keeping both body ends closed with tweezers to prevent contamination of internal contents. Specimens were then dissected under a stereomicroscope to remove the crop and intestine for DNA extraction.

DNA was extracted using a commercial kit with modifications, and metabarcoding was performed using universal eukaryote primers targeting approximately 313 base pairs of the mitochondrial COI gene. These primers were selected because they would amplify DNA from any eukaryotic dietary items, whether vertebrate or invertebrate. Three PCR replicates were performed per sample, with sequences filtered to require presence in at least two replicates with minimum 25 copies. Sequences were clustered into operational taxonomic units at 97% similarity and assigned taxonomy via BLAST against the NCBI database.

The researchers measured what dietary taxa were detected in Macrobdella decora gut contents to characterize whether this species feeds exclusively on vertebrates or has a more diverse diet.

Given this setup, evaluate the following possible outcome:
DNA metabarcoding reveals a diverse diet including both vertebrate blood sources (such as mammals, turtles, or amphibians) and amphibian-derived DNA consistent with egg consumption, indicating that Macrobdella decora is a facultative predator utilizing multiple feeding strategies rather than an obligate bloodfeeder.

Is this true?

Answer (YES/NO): NO